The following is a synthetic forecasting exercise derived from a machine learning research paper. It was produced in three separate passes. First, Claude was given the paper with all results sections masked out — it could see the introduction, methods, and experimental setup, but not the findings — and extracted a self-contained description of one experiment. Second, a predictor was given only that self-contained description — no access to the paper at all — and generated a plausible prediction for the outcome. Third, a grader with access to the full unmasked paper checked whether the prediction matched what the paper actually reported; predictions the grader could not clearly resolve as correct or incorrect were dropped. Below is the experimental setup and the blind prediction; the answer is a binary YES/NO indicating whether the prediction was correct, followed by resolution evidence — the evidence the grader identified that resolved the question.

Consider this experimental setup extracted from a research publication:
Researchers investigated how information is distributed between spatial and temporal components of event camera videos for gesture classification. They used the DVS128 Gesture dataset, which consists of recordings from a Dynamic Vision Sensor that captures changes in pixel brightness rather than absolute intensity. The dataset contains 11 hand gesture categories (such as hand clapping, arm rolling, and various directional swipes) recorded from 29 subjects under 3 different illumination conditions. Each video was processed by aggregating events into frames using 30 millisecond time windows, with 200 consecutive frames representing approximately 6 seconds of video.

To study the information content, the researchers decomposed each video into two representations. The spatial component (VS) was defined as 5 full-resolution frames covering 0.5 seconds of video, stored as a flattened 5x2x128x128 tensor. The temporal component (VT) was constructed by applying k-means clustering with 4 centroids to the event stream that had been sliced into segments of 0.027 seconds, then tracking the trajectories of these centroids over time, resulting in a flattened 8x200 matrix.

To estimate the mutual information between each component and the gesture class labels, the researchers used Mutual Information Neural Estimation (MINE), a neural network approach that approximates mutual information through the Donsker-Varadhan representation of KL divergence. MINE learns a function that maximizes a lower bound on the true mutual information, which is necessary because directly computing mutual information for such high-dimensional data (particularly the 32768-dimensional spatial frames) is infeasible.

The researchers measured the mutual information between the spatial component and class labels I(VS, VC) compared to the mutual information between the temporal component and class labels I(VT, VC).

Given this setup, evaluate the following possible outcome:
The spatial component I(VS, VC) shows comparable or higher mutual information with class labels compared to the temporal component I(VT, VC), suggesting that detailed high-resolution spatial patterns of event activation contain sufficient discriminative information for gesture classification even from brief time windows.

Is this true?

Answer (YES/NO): NO